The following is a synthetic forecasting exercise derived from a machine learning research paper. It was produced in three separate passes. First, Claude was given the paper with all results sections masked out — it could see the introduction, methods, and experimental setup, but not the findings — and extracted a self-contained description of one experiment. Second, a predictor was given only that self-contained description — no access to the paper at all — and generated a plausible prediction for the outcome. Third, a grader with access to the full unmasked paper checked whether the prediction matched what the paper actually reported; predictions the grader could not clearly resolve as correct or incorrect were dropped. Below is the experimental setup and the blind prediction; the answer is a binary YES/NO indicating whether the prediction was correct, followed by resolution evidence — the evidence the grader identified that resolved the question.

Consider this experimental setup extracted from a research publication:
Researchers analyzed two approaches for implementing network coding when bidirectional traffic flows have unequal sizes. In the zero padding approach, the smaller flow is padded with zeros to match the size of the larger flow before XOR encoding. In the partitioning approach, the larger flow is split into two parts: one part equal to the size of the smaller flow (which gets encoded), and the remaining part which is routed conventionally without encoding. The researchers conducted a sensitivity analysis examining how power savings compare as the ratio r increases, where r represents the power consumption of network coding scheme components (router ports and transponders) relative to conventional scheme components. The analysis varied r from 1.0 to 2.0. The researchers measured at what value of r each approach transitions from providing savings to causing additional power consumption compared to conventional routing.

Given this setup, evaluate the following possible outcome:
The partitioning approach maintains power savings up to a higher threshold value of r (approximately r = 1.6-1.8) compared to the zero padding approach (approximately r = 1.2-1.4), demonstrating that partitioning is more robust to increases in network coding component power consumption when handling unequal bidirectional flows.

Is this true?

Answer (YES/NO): NO